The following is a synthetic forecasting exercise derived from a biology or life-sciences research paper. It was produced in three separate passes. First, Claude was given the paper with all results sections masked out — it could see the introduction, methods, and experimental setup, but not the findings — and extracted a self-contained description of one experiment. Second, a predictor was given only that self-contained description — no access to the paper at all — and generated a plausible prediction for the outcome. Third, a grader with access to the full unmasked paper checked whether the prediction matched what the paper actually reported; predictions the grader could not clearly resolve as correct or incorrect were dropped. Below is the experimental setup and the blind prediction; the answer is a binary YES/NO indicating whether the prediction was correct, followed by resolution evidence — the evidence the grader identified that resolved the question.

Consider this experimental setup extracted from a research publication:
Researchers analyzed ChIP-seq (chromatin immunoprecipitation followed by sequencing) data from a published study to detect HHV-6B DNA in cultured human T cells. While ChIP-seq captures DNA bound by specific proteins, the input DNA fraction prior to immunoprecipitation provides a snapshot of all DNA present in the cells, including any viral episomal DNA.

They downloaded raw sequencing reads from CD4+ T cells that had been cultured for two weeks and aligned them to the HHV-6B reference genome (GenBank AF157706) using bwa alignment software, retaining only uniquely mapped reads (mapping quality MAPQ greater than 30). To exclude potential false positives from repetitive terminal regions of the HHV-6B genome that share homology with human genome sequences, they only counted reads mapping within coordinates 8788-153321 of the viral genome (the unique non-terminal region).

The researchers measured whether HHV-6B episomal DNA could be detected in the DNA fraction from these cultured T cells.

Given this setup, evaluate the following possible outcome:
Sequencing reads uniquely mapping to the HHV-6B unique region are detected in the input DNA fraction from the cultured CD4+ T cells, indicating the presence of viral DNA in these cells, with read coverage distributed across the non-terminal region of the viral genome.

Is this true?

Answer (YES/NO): YES